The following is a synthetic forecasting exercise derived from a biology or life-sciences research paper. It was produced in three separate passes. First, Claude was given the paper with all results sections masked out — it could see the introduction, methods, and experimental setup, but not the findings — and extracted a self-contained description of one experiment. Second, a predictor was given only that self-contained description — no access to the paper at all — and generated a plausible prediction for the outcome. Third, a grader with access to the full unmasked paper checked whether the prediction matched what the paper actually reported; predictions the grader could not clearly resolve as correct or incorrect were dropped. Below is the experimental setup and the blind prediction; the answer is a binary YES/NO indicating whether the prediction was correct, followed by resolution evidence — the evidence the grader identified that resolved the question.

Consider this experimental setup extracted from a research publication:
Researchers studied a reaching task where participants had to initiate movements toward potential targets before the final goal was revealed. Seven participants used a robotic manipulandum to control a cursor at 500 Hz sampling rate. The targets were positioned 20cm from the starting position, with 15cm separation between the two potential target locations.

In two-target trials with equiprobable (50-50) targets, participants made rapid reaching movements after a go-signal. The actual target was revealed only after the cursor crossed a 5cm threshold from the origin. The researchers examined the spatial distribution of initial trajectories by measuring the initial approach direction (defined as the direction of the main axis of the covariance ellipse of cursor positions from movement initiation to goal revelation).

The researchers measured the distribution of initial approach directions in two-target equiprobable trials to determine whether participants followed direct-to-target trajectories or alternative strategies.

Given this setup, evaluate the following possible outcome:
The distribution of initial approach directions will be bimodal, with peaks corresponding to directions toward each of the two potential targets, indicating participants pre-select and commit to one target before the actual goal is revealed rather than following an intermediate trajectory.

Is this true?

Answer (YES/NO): NO